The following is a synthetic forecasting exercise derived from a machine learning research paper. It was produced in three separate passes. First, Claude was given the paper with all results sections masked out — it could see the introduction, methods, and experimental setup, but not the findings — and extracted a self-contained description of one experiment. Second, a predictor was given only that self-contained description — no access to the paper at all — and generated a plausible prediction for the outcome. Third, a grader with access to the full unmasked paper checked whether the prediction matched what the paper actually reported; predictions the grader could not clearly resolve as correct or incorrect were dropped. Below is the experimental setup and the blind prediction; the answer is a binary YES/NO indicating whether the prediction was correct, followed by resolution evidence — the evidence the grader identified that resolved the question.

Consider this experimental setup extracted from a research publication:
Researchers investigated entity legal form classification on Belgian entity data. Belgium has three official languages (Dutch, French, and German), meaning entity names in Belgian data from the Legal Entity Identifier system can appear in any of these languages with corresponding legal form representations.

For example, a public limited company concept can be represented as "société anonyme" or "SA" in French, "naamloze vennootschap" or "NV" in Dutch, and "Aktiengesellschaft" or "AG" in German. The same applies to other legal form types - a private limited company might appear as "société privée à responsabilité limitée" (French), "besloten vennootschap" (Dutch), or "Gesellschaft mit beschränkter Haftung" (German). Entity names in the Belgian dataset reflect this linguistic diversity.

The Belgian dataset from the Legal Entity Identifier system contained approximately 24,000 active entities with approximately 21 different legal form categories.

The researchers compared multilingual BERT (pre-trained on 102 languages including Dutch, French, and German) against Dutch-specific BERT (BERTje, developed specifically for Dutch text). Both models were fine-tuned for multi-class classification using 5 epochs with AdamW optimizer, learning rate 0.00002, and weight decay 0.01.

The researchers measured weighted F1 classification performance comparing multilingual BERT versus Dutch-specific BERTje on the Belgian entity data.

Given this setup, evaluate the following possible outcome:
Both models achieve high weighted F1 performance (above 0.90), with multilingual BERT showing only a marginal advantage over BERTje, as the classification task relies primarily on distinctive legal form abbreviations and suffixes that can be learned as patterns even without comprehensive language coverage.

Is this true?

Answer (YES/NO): NO